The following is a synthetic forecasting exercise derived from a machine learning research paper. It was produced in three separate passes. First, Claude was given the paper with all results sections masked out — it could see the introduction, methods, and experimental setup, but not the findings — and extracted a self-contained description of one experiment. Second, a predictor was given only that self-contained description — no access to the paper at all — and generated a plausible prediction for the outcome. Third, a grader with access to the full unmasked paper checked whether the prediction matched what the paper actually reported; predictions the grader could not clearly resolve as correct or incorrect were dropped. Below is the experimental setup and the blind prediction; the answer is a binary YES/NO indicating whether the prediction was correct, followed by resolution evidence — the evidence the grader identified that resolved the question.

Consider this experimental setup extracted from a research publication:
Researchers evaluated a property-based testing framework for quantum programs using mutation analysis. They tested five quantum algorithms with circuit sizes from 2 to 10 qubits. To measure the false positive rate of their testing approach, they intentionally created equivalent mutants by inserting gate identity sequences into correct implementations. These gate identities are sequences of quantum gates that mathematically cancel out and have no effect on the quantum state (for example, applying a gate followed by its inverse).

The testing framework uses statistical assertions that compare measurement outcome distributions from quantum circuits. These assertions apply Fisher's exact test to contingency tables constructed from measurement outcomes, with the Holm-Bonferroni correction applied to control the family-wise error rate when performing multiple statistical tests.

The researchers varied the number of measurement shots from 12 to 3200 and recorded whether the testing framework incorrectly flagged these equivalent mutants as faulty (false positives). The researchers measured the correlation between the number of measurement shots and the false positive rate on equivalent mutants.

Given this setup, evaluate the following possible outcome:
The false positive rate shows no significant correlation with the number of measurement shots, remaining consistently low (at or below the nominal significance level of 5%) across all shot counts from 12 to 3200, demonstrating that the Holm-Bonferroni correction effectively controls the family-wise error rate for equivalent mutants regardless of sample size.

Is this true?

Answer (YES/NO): NO